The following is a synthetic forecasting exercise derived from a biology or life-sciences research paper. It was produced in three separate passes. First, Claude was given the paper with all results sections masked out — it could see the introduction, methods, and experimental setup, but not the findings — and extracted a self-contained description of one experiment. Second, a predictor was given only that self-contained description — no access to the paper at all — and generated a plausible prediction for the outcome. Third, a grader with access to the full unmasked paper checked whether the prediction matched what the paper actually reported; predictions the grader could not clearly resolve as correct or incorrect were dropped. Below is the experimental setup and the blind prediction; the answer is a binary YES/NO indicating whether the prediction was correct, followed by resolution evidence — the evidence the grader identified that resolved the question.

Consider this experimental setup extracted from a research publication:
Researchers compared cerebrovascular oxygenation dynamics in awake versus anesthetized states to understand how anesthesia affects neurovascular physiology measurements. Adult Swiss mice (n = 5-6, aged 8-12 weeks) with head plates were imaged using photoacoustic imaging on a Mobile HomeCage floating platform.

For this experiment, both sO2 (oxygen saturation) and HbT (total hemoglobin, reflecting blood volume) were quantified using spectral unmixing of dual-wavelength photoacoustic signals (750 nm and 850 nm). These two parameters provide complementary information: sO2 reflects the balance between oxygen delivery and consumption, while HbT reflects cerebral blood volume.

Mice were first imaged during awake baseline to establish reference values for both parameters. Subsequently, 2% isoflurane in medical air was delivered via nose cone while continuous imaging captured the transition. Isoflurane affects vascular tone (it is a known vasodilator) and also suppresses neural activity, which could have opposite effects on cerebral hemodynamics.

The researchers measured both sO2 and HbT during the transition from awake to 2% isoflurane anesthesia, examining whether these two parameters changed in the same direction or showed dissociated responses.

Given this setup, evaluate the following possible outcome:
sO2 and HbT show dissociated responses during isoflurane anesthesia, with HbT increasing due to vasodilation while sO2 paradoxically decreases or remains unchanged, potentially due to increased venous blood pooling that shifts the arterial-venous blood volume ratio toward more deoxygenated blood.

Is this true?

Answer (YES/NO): NO